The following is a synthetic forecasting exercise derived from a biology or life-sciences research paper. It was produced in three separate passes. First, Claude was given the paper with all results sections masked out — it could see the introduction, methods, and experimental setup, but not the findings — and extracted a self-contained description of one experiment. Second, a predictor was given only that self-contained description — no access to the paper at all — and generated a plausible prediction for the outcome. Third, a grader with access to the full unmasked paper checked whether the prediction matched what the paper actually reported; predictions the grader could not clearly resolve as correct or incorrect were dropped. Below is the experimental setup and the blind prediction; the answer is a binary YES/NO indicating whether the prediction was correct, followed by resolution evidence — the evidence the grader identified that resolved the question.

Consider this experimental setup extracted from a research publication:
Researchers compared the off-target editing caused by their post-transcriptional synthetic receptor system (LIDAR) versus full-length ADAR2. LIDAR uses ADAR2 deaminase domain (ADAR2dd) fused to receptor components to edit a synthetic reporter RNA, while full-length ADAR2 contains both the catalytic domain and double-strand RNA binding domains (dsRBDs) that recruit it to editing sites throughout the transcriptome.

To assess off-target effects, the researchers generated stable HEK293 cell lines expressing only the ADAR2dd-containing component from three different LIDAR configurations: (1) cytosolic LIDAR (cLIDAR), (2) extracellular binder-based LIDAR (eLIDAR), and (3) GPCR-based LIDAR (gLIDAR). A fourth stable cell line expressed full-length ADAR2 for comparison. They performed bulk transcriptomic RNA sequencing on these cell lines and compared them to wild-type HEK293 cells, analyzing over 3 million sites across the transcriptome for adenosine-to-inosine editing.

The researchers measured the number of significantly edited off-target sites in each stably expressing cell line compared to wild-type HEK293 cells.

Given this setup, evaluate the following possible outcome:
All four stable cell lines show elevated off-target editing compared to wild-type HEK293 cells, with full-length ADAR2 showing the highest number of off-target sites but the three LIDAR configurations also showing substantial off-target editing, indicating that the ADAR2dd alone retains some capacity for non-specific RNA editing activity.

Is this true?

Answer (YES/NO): NO